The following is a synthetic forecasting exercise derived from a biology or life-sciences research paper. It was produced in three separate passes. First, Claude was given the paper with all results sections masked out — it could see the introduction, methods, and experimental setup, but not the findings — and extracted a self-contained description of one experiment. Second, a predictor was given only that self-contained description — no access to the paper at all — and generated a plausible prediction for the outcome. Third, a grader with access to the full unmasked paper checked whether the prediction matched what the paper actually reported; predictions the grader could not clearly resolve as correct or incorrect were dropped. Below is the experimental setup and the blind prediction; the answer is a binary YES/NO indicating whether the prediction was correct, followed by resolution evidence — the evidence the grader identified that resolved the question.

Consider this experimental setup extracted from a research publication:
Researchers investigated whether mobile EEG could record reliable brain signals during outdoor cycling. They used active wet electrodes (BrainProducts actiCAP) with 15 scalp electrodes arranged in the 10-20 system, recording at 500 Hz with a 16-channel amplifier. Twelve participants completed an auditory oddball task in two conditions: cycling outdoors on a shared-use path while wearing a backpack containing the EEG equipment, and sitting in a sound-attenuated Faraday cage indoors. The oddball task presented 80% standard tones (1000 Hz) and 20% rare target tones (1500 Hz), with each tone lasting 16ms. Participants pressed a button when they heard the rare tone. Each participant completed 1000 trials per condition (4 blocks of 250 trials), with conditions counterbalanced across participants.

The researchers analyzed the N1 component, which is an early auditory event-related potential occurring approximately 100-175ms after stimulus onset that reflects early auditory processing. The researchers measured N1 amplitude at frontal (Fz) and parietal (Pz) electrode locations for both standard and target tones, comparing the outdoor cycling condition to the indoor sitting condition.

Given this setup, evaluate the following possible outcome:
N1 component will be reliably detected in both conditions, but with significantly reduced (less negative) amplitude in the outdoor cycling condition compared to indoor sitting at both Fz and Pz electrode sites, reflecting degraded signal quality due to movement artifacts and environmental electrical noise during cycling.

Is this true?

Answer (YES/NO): NO